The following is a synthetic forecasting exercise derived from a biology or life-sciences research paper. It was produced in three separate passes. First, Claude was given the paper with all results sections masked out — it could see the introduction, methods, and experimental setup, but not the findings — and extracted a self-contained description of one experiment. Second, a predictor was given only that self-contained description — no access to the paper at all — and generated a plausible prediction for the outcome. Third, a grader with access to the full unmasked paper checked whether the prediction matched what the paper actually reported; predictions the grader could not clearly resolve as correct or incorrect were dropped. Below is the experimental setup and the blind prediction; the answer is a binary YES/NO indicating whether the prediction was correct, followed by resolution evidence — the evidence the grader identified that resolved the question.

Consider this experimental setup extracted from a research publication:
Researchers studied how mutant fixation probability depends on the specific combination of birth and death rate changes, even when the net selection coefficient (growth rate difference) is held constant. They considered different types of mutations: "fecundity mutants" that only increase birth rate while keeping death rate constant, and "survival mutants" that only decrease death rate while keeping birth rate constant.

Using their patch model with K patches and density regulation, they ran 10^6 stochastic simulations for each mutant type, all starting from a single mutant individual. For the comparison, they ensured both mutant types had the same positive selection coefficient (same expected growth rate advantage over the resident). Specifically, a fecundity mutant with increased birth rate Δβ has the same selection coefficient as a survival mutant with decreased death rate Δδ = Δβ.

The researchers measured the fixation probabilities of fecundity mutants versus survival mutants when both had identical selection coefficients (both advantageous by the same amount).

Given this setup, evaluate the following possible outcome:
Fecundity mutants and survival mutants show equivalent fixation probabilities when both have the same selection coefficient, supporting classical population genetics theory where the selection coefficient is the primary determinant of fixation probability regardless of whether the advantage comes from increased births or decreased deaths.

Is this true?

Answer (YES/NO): NO